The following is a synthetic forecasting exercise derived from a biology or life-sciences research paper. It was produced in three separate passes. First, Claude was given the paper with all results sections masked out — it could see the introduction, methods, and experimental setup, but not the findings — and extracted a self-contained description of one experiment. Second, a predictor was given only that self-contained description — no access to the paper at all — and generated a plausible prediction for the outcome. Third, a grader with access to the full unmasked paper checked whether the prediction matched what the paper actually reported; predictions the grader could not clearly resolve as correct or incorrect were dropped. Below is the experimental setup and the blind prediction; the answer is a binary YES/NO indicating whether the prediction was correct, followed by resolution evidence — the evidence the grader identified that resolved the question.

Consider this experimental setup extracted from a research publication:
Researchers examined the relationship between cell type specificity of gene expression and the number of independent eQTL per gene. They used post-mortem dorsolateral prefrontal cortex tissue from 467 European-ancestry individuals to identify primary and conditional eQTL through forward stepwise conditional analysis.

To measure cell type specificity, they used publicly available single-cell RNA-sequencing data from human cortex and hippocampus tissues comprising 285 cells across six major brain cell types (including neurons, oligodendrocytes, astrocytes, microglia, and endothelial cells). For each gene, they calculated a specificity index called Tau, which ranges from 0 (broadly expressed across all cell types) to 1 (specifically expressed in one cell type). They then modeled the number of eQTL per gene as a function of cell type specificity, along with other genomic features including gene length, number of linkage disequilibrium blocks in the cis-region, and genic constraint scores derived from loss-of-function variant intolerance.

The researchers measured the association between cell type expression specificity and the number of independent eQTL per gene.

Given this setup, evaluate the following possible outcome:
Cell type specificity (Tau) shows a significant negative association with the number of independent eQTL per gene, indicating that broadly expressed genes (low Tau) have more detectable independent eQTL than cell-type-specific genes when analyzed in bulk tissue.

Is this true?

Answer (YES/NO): NO